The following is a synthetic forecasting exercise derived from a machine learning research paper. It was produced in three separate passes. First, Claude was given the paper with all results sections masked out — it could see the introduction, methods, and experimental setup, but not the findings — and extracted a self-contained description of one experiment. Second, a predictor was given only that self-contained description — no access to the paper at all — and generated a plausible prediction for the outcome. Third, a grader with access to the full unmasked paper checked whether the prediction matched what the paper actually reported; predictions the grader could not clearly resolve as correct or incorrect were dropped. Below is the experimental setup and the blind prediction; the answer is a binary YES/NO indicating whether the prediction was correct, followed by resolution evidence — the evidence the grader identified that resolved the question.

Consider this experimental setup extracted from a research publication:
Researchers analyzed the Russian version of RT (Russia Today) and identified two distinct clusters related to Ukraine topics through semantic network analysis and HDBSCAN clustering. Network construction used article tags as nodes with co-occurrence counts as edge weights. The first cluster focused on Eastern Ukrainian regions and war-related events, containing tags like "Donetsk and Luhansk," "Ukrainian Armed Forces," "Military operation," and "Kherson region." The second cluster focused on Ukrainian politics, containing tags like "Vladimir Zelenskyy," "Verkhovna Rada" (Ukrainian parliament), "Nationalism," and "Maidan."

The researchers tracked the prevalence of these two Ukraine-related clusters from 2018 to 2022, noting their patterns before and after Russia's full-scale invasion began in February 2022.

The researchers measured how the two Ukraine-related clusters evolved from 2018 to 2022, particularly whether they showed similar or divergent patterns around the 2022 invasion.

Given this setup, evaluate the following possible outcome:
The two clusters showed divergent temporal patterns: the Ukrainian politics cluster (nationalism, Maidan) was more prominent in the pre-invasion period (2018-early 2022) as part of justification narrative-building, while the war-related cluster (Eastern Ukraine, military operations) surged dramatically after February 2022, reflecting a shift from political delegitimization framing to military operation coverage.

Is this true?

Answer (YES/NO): NO